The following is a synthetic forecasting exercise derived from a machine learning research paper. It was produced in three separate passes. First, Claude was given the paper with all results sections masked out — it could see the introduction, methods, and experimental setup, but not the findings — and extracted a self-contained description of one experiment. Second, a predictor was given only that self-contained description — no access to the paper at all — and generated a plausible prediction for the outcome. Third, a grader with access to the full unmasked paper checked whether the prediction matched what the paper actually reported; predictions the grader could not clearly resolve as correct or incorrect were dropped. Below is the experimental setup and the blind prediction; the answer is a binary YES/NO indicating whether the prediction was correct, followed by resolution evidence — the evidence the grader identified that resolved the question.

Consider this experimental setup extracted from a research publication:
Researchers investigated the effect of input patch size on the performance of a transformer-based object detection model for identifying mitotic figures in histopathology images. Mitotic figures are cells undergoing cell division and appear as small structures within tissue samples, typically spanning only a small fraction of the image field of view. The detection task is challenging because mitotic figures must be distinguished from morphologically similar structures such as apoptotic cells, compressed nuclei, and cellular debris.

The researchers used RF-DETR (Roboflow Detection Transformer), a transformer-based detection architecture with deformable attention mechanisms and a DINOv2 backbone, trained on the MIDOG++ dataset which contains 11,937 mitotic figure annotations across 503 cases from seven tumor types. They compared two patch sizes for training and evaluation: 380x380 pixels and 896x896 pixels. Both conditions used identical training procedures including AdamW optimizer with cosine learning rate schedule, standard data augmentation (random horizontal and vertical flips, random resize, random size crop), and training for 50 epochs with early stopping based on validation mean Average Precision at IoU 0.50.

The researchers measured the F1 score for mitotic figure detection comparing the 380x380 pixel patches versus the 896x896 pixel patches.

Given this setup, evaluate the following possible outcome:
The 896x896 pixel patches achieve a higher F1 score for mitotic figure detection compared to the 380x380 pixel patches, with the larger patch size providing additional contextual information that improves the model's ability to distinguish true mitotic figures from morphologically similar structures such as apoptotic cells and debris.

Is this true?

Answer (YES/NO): NO